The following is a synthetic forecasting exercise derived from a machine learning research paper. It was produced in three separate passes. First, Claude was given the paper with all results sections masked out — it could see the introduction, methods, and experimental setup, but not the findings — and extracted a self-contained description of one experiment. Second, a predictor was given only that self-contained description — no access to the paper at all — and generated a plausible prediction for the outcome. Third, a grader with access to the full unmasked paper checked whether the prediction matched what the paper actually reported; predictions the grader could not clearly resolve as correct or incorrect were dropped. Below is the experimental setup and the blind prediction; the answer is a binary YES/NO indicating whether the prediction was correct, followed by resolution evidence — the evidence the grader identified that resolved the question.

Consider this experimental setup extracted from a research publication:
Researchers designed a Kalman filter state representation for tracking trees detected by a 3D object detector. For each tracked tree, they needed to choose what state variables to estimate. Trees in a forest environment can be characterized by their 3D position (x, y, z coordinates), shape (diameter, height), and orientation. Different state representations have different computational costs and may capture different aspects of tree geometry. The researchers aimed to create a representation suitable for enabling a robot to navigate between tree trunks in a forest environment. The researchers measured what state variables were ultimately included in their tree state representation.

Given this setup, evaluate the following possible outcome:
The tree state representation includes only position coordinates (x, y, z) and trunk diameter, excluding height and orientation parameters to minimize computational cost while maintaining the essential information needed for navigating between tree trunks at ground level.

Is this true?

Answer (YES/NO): NO